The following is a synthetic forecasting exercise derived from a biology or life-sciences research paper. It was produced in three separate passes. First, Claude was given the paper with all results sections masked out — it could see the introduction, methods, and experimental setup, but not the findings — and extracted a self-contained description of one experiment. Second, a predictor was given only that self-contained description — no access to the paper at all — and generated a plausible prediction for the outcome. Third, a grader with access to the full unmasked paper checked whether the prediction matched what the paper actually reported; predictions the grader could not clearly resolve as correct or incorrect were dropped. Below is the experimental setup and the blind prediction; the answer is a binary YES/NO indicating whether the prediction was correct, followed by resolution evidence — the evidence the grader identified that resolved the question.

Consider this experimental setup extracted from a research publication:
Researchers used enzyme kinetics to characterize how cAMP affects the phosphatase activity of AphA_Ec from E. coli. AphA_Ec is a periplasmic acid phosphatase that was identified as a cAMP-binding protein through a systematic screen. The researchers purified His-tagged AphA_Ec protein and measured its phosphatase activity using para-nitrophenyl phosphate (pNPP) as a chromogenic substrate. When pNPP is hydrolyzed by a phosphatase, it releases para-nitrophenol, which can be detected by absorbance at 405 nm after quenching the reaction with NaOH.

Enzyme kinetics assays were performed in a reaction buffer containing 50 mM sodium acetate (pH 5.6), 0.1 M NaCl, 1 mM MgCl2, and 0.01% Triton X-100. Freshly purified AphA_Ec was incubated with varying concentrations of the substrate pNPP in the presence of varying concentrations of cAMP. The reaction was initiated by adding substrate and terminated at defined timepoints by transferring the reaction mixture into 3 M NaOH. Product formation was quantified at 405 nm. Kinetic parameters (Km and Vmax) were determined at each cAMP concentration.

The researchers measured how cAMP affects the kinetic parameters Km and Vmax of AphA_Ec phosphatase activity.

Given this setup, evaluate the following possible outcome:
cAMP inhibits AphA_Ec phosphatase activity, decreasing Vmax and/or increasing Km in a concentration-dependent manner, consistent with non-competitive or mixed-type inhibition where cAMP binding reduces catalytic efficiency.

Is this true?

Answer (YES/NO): NO